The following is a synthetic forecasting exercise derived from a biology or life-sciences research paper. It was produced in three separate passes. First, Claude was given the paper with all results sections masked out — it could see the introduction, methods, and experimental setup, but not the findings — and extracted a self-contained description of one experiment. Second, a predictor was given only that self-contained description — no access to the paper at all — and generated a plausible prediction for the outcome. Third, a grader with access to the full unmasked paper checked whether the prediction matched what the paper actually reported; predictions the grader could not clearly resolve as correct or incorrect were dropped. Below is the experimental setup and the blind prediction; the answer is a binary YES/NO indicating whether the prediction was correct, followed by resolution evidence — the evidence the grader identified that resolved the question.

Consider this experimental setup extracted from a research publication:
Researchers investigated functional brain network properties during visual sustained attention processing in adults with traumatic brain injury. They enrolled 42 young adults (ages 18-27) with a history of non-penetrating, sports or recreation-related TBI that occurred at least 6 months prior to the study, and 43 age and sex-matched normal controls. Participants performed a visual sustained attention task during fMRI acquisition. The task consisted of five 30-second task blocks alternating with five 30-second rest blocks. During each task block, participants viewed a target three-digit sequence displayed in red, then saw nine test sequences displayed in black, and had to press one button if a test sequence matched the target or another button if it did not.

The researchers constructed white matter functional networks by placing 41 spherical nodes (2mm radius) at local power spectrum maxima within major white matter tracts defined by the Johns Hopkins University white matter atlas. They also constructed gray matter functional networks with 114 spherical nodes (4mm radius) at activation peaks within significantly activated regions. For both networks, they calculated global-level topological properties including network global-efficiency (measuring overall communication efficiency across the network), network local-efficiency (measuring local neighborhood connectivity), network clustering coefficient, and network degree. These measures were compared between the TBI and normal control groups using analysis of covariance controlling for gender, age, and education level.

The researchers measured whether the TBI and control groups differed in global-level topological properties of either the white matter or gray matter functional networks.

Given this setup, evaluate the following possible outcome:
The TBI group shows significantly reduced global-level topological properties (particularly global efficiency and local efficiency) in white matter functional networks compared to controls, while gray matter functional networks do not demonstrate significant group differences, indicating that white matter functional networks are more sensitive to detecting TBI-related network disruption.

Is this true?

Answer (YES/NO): NO